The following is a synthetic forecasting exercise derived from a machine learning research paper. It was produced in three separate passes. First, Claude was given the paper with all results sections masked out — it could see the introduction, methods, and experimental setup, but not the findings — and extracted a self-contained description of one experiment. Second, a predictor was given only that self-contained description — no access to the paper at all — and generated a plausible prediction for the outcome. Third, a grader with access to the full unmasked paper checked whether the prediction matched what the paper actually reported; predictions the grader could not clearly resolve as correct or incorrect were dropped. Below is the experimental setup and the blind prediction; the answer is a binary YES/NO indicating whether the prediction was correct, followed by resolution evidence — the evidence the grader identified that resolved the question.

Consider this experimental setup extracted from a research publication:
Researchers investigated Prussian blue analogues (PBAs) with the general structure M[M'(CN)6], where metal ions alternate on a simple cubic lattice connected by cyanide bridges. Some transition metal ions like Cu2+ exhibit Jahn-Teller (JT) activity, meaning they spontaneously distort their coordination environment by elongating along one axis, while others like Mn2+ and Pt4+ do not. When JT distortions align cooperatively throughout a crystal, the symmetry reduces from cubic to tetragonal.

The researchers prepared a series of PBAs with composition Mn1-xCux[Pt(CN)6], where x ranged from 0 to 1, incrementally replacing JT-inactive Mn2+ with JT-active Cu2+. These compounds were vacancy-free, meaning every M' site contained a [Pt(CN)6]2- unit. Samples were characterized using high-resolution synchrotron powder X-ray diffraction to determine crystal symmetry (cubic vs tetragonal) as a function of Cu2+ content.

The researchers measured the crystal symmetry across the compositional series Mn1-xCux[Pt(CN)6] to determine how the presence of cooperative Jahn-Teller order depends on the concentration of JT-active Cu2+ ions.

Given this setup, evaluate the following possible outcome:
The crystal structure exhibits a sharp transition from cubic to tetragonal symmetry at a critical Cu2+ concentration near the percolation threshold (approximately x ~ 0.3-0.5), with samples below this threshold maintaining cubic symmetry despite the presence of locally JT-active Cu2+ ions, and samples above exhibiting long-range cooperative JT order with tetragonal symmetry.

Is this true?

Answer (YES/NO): NO